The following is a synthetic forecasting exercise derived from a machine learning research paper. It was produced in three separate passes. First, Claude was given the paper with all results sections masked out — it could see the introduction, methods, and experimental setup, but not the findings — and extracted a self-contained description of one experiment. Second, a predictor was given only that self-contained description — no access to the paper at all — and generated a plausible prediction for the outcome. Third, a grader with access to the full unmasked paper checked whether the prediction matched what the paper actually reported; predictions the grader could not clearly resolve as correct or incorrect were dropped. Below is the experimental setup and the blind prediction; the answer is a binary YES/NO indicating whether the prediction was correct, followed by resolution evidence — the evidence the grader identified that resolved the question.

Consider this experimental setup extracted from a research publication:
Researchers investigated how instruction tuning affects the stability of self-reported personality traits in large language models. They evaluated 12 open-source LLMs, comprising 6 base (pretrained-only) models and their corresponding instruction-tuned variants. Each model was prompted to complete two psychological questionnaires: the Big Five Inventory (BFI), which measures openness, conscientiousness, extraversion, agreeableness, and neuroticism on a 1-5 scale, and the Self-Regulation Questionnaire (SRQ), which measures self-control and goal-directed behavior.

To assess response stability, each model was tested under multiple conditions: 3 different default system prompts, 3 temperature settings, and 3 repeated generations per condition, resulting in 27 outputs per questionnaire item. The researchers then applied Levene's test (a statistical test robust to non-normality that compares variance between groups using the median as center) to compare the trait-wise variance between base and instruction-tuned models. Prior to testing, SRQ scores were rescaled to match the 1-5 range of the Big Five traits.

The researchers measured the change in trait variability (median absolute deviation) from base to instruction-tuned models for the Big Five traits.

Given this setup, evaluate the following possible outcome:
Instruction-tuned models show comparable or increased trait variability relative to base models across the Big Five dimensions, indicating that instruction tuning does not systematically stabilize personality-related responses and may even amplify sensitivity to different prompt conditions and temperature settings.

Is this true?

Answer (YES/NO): NO